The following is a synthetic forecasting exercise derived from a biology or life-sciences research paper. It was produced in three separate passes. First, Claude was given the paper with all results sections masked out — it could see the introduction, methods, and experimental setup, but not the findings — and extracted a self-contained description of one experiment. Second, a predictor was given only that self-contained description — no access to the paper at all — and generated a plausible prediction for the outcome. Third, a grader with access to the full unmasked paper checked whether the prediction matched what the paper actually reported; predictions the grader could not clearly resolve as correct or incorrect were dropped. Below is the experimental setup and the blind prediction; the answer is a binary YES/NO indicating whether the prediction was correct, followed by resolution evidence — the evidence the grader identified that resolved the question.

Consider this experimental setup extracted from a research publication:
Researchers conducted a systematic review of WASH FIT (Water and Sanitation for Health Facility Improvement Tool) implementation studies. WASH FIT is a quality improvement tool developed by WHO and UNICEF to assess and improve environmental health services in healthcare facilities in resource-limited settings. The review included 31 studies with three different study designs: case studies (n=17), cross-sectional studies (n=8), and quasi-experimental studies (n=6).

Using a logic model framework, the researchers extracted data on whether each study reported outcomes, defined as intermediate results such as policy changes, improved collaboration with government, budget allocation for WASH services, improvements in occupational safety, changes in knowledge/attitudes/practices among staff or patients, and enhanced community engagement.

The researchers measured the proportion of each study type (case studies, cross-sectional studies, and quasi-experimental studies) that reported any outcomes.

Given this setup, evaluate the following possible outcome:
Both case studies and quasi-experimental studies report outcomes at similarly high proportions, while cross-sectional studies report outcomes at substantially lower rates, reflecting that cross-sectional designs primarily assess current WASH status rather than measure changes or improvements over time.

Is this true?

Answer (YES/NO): YES